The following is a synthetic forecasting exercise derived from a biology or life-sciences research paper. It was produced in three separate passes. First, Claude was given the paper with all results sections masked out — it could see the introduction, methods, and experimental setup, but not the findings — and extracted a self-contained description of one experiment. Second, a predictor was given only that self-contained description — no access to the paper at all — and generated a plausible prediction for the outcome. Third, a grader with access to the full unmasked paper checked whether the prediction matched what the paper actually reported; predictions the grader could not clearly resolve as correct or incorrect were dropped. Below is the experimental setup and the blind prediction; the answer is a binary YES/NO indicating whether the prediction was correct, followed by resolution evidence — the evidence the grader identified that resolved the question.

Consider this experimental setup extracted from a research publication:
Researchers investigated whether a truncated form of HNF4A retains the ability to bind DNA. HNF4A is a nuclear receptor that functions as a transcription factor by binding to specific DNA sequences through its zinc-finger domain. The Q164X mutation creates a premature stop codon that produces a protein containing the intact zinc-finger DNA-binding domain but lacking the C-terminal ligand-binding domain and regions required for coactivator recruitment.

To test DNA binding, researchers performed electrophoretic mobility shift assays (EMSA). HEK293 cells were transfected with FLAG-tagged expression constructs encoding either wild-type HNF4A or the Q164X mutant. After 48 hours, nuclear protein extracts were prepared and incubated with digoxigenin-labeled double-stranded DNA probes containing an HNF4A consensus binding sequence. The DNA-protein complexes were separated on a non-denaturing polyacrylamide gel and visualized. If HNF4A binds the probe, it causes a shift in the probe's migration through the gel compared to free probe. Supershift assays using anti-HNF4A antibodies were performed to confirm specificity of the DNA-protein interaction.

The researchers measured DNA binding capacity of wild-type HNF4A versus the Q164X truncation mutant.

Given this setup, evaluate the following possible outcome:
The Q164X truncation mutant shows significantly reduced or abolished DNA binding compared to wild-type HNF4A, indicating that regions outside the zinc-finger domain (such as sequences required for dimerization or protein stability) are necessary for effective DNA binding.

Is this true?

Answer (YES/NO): YES